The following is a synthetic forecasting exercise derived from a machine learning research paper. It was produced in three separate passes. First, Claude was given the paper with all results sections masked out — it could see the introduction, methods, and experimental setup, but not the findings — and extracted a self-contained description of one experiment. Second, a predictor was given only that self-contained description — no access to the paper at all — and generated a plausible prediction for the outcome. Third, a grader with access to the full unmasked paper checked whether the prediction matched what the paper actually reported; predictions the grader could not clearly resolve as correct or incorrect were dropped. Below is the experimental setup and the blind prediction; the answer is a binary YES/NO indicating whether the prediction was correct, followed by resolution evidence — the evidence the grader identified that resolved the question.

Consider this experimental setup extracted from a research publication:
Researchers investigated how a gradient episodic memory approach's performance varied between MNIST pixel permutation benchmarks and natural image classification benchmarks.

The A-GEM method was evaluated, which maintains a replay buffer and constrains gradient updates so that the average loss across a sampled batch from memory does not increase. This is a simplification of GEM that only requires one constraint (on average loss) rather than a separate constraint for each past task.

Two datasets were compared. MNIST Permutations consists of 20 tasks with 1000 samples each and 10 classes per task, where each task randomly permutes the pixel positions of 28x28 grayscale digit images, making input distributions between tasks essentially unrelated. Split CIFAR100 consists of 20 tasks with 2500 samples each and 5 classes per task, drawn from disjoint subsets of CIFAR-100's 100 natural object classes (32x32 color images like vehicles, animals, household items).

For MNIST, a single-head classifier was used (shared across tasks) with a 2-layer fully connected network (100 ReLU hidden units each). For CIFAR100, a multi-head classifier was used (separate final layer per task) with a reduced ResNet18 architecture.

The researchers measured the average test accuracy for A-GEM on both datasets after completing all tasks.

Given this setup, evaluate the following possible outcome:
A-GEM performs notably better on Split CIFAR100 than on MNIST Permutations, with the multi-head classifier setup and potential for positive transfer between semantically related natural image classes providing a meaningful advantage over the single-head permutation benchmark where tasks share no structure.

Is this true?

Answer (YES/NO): NO